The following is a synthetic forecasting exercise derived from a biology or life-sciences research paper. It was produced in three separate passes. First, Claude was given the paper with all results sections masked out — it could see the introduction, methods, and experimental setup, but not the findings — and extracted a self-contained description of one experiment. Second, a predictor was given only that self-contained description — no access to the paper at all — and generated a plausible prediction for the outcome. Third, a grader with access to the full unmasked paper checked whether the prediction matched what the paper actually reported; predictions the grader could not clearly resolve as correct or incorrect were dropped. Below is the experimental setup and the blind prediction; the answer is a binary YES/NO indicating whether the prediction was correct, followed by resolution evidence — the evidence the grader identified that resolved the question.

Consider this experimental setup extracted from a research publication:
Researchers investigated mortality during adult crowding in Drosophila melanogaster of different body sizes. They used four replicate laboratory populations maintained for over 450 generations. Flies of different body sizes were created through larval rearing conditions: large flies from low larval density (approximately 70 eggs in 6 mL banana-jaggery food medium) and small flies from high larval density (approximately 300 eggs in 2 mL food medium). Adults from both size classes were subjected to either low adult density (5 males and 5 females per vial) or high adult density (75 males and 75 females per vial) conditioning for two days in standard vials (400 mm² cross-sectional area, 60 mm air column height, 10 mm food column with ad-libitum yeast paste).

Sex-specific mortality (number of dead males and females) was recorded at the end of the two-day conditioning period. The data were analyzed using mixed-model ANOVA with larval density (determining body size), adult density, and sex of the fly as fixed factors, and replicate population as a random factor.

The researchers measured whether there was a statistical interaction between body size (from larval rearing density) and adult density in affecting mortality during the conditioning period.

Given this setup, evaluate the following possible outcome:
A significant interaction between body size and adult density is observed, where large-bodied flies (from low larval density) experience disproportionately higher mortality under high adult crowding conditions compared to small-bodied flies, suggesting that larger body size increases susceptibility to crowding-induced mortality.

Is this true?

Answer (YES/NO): YES